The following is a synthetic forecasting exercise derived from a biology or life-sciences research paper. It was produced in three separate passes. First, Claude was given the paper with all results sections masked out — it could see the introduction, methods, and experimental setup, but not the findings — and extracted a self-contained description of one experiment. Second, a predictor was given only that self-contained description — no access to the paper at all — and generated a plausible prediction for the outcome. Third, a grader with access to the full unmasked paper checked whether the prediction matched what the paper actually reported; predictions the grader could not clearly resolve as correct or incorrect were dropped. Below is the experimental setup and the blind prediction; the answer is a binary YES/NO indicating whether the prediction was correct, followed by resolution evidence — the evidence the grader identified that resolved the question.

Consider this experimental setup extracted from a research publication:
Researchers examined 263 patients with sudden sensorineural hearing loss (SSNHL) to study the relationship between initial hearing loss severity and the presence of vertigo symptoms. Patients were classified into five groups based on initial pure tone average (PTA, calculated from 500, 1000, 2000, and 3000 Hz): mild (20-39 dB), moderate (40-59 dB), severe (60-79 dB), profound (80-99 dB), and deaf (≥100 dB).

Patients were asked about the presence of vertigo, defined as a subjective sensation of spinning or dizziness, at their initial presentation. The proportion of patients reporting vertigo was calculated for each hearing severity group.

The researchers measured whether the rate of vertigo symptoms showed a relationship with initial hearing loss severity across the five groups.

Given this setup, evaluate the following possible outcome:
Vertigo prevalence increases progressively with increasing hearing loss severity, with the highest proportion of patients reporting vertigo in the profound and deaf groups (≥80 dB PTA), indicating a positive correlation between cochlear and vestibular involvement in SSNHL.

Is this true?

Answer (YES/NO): YES